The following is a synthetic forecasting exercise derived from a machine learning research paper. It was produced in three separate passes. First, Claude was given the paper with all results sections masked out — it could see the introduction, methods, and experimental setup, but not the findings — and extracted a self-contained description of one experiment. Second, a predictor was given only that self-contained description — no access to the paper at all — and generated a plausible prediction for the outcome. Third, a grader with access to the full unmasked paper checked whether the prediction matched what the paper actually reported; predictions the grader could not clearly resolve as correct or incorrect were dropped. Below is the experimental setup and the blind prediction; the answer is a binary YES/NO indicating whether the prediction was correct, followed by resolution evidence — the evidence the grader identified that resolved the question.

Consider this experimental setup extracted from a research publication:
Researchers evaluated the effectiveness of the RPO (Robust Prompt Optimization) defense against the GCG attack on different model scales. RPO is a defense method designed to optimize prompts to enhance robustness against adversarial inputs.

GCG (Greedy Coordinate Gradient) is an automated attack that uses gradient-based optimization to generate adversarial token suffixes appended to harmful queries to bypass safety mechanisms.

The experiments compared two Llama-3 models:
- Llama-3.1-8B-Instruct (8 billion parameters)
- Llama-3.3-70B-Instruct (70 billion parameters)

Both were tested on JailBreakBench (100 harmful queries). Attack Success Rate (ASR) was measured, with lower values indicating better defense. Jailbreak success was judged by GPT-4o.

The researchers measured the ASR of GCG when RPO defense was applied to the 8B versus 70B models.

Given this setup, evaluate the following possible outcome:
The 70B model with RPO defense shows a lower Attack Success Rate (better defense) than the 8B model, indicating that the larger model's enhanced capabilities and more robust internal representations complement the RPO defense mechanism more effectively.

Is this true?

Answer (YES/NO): NO